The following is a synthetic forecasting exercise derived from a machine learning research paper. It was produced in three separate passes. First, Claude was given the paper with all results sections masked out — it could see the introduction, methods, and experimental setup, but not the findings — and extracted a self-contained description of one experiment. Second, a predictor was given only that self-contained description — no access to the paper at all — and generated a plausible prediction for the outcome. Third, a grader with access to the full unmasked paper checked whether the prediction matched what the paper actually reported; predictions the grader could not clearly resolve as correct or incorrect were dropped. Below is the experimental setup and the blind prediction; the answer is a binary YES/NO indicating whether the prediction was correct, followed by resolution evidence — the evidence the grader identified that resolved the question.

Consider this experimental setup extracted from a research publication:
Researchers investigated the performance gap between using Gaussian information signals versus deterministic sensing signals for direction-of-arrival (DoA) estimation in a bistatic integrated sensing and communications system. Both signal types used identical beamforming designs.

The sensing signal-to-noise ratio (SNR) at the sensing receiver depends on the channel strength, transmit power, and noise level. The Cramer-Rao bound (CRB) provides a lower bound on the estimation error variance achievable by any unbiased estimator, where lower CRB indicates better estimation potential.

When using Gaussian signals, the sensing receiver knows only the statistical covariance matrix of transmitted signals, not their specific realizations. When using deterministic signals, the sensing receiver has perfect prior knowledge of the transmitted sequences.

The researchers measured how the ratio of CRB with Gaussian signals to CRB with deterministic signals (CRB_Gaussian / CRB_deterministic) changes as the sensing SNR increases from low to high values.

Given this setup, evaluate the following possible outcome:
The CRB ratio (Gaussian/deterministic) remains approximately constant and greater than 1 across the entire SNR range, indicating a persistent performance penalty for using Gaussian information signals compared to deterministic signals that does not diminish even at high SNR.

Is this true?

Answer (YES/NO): NO